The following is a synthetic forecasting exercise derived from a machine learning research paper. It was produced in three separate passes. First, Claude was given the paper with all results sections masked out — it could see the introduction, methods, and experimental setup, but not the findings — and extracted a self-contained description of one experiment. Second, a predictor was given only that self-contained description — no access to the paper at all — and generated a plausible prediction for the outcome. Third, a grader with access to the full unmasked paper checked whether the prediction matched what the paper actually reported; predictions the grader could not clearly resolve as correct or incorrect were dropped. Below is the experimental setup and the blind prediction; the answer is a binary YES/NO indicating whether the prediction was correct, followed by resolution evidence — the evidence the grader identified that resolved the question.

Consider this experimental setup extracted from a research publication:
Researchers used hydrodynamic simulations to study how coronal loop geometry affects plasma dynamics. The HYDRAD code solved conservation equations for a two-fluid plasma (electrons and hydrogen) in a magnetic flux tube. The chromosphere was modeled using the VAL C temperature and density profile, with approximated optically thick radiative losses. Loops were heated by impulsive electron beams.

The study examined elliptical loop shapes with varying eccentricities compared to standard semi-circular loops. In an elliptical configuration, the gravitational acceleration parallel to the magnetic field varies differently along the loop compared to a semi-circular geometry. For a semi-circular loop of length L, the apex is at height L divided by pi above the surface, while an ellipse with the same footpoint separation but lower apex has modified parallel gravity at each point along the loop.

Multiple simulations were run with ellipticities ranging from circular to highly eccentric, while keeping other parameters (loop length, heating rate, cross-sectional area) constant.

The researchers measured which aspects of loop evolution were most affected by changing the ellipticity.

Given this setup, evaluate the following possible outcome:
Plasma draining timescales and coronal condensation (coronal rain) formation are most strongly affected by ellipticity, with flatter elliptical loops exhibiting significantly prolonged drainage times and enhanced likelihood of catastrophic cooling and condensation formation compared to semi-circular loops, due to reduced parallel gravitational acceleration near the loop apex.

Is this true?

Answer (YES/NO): NO